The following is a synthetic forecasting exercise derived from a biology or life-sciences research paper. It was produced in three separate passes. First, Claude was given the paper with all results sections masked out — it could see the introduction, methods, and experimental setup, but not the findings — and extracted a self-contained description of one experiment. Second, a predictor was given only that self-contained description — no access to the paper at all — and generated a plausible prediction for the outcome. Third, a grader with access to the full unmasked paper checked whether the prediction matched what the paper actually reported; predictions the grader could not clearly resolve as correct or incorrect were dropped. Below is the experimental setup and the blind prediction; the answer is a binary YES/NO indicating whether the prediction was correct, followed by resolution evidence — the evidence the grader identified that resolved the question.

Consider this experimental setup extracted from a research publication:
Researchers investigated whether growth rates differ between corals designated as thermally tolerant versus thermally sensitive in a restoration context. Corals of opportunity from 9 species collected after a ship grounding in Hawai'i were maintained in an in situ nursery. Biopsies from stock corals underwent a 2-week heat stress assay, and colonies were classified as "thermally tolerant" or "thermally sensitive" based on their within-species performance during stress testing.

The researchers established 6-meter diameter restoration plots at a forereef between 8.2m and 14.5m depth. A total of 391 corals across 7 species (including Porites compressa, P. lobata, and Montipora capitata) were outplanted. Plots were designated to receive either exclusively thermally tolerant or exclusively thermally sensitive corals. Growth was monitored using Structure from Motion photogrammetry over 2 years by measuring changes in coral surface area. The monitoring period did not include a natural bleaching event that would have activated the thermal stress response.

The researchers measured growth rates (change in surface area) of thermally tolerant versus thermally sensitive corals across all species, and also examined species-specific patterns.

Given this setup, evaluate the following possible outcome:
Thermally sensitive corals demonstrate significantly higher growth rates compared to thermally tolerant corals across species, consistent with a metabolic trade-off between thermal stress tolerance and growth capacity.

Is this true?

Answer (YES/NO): NO